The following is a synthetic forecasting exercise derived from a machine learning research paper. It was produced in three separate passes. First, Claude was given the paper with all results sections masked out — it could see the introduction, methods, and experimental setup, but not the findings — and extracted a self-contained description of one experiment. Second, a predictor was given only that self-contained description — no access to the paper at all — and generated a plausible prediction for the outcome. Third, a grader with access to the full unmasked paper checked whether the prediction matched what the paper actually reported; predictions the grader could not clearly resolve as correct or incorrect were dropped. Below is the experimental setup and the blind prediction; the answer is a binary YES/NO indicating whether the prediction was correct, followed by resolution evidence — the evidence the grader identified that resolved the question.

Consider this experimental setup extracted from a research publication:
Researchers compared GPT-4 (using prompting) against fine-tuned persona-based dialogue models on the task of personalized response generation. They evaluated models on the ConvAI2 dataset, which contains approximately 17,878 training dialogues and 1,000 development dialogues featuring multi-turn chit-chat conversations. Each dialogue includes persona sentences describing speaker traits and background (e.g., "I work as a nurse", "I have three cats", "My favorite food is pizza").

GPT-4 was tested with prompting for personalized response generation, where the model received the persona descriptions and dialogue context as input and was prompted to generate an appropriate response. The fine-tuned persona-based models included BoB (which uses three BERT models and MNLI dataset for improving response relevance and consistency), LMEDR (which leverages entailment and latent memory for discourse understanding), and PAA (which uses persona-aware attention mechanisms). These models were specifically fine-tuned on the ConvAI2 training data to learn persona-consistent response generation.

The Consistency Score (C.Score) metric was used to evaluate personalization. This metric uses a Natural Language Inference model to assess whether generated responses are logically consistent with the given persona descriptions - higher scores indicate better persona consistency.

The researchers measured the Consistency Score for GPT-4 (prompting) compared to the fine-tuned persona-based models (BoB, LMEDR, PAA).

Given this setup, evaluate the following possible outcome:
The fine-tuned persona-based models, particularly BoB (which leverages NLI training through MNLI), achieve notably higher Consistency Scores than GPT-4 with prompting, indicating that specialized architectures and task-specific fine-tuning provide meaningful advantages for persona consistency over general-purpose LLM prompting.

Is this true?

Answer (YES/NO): NO